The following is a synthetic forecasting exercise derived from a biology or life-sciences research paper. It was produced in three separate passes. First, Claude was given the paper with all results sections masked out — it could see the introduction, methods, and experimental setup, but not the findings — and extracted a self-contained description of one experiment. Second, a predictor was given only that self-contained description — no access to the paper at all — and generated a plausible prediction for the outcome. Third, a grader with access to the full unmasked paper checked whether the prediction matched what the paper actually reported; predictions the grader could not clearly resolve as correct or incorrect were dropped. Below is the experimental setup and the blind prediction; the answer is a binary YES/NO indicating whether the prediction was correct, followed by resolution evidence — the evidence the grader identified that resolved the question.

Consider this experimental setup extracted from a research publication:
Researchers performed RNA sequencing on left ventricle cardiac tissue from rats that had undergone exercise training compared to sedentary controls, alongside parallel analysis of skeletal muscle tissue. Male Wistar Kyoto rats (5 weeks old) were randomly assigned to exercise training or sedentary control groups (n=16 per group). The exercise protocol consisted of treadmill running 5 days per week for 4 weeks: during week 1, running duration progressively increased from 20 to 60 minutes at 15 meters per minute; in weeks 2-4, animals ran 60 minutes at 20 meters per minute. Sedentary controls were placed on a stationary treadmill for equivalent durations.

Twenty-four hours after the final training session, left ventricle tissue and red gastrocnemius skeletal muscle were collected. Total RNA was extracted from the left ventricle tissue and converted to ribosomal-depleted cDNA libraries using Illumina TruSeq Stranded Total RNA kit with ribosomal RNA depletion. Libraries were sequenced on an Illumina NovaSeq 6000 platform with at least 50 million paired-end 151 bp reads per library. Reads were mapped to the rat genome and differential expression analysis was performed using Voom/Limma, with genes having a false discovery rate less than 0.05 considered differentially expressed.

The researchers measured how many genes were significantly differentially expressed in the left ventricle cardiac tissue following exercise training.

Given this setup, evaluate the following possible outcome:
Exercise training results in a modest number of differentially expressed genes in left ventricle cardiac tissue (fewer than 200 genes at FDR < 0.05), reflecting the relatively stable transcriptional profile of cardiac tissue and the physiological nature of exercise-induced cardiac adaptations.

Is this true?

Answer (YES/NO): NO